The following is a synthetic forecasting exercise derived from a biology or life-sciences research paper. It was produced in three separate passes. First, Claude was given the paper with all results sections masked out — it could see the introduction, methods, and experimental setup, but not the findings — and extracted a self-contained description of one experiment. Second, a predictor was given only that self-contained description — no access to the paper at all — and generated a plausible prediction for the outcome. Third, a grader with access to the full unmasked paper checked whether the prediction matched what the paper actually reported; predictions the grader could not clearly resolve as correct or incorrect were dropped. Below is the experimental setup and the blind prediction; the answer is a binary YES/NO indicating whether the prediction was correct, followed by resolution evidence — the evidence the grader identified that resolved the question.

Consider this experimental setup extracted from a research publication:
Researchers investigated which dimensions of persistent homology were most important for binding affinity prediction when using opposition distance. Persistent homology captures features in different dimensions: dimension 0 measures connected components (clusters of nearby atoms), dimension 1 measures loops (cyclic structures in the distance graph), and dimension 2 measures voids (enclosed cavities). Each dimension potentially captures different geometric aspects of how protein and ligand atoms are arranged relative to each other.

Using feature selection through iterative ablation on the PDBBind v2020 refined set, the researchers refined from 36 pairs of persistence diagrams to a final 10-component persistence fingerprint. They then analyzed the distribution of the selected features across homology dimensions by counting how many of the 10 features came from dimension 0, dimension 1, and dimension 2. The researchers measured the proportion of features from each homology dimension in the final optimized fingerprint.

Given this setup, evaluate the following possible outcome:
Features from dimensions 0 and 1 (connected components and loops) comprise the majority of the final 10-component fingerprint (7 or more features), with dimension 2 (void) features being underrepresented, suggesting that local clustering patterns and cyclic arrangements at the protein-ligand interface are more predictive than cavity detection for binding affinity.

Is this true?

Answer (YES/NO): YES